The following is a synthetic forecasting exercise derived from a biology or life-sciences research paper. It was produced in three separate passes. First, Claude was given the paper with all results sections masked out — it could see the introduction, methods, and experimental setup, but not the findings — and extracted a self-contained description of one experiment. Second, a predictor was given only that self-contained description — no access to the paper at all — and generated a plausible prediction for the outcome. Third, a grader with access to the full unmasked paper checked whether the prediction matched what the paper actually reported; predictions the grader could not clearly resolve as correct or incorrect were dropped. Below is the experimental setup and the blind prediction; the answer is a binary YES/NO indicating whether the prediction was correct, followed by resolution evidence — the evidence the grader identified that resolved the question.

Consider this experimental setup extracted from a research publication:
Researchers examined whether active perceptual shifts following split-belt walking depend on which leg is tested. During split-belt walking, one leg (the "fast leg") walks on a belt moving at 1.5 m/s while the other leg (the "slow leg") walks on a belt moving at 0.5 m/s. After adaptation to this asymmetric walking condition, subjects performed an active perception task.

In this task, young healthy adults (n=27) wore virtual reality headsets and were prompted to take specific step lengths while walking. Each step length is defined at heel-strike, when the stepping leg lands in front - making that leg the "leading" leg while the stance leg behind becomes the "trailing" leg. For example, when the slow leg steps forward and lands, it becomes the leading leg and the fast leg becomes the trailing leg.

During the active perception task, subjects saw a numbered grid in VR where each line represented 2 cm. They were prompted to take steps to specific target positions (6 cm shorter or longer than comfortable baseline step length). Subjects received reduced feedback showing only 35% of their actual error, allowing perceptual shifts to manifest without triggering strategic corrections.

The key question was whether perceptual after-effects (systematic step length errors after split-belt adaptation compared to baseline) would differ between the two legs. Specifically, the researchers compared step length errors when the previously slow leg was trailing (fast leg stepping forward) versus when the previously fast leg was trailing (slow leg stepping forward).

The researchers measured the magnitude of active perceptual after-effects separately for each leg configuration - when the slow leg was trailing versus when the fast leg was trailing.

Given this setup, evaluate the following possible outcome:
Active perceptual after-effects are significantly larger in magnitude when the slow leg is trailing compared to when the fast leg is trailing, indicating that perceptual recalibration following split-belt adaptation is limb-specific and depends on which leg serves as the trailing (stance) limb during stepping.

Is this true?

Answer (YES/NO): YES